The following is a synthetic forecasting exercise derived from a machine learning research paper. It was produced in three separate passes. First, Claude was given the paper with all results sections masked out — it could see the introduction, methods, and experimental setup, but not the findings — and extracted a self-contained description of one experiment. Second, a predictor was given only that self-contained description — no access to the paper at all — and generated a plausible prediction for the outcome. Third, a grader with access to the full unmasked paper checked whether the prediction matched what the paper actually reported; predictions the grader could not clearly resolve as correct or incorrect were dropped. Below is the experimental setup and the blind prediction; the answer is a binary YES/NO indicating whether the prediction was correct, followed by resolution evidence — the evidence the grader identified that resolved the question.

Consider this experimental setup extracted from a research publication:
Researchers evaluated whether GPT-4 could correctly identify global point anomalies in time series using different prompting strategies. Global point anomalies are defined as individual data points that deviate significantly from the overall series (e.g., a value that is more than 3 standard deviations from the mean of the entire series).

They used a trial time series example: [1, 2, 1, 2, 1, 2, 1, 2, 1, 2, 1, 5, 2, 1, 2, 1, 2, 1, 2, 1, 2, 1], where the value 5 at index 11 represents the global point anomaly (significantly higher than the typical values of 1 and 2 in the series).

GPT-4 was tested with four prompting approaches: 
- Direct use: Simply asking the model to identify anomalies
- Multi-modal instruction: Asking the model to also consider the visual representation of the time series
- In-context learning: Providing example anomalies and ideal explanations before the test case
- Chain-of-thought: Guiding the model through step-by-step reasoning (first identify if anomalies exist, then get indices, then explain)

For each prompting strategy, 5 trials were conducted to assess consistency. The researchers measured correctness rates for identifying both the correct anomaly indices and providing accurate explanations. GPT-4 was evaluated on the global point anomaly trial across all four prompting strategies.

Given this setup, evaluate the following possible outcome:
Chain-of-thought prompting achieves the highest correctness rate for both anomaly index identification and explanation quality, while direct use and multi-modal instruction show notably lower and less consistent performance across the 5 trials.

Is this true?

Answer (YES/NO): NO